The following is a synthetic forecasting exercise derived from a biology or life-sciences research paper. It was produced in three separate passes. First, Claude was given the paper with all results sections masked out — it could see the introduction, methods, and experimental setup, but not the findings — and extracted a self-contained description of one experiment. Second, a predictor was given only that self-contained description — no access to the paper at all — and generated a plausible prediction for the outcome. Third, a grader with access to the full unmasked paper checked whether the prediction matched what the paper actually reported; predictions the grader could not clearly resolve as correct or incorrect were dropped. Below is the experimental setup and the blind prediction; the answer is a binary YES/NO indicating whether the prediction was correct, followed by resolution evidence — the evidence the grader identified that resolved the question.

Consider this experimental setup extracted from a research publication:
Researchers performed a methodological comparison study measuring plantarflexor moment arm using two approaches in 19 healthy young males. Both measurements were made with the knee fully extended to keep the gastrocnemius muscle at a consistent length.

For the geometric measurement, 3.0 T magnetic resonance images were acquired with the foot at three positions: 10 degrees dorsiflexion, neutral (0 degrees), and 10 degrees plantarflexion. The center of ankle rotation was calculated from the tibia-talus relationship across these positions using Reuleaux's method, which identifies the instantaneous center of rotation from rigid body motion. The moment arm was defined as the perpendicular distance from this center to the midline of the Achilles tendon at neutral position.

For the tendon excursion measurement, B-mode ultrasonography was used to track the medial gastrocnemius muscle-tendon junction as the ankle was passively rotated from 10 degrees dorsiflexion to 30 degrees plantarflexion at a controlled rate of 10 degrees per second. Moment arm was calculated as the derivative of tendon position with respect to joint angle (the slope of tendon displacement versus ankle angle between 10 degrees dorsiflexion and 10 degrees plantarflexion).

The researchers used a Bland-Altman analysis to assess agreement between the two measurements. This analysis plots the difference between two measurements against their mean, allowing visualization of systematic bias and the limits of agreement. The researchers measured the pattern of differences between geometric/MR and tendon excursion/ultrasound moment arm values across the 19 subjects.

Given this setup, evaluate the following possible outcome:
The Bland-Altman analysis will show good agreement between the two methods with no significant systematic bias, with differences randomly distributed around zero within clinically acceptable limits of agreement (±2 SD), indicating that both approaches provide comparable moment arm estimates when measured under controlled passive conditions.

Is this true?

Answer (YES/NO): NO